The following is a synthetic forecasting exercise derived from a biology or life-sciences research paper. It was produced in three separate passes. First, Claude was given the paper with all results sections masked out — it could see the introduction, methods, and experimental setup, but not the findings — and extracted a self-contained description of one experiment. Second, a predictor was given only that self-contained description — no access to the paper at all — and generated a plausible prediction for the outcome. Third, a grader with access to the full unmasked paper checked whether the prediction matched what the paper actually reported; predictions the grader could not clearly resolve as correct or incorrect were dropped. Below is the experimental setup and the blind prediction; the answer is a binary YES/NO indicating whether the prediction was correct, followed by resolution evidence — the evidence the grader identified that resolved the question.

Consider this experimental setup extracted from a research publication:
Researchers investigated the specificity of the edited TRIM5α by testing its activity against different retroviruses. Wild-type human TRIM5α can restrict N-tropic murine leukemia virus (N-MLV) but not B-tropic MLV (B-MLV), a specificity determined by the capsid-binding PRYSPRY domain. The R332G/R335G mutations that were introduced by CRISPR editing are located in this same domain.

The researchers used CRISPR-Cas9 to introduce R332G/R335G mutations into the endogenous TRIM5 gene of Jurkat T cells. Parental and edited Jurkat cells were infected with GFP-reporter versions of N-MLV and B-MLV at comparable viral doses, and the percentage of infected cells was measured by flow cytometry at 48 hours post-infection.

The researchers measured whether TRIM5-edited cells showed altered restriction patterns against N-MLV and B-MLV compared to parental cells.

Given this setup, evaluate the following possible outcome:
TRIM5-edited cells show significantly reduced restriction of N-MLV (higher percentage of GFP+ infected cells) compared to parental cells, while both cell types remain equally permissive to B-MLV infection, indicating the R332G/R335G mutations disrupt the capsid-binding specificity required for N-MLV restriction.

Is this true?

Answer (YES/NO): NO